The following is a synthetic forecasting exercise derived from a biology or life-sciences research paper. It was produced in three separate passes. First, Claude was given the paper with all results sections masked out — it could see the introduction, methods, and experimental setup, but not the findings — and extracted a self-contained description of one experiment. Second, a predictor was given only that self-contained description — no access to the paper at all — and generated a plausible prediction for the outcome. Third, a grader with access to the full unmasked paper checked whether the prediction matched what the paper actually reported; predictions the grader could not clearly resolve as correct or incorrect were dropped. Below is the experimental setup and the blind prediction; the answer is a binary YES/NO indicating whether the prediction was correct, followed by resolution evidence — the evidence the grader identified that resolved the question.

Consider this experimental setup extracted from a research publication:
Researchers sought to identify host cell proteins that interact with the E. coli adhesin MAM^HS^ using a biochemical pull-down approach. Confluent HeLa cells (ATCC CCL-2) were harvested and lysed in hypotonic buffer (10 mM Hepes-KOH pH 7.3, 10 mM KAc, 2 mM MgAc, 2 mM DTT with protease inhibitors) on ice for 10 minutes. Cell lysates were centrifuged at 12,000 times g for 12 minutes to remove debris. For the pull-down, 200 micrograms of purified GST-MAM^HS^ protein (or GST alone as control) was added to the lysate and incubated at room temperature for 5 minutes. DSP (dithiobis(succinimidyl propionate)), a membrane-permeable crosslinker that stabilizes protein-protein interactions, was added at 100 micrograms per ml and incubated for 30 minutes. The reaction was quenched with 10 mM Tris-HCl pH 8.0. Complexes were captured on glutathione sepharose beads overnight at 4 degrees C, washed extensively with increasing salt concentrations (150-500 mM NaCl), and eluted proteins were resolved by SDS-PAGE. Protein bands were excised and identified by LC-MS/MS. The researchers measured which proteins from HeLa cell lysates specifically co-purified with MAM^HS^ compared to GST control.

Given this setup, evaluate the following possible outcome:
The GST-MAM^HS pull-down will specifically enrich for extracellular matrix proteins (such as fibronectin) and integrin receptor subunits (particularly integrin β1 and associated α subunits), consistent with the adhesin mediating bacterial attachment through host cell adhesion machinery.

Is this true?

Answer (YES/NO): NO